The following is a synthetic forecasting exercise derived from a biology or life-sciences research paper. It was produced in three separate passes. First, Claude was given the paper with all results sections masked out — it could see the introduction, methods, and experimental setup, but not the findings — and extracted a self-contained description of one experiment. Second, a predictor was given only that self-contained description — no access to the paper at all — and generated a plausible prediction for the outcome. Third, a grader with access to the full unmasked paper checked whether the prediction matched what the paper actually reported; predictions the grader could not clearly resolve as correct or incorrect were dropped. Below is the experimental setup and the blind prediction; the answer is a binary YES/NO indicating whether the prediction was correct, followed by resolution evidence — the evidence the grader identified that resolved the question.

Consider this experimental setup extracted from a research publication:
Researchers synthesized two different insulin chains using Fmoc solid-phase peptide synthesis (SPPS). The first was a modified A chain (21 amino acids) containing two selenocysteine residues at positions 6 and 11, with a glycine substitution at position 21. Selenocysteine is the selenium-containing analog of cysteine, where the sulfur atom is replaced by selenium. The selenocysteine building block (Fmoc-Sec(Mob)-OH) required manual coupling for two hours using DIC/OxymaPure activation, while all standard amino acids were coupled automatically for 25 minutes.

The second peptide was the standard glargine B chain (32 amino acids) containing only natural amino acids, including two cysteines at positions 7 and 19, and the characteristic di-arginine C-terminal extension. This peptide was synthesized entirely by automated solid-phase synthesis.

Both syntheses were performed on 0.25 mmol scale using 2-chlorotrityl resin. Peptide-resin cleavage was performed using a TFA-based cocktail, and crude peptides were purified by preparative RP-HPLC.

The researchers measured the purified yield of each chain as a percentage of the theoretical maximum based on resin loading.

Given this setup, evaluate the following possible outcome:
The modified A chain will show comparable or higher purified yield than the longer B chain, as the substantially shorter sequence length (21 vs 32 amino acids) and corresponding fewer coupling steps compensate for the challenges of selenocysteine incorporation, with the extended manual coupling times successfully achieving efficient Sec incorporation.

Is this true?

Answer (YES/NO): NO